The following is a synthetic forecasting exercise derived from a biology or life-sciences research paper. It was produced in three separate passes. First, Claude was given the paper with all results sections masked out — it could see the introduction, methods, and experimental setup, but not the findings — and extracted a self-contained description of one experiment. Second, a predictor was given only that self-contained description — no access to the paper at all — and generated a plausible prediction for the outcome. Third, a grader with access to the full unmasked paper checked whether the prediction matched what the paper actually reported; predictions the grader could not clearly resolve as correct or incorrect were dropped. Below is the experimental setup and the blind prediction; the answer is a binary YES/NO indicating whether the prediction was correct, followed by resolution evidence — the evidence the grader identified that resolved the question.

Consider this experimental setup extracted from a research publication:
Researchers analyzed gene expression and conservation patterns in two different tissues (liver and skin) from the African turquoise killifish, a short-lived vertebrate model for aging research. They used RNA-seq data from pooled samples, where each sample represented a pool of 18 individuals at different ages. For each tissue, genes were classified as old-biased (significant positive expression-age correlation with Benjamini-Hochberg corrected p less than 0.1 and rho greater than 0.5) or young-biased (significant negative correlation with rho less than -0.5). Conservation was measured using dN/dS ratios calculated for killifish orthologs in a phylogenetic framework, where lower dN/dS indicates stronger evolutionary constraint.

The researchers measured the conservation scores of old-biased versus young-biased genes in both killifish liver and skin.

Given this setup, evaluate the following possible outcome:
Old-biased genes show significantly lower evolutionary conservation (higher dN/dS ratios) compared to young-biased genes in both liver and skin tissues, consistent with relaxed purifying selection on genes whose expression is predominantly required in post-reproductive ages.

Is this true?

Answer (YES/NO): YES